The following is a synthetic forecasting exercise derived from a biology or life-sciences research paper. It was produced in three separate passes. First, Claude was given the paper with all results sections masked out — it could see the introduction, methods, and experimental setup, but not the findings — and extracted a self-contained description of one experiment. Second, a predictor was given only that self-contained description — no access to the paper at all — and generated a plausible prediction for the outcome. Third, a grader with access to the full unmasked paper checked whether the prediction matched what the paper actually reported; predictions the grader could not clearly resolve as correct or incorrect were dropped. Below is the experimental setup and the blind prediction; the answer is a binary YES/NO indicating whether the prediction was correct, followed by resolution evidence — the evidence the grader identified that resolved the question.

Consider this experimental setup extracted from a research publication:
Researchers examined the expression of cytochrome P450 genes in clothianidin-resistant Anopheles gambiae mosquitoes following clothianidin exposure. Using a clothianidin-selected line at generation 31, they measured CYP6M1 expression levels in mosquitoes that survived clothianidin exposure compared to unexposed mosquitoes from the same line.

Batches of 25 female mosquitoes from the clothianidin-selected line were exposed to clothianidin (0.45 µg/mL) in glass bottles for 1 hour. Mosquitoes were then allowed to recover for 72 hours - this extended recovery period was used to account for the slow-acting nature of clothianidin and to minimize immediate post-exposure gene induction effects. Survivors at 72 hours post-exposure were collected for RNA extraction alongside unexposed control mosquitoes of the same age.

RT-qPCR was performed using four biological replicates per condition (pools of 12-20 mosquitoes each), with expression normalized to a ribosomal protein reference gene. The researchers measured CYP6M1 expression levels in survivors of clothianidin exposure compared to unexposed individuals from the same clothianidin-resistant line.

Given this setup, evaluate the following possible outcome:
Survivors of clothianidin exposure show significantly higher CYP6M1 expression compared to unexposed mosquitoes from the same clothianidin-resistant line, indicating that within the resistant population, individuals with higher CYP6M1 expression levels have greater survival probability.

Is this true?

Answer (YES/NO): YES